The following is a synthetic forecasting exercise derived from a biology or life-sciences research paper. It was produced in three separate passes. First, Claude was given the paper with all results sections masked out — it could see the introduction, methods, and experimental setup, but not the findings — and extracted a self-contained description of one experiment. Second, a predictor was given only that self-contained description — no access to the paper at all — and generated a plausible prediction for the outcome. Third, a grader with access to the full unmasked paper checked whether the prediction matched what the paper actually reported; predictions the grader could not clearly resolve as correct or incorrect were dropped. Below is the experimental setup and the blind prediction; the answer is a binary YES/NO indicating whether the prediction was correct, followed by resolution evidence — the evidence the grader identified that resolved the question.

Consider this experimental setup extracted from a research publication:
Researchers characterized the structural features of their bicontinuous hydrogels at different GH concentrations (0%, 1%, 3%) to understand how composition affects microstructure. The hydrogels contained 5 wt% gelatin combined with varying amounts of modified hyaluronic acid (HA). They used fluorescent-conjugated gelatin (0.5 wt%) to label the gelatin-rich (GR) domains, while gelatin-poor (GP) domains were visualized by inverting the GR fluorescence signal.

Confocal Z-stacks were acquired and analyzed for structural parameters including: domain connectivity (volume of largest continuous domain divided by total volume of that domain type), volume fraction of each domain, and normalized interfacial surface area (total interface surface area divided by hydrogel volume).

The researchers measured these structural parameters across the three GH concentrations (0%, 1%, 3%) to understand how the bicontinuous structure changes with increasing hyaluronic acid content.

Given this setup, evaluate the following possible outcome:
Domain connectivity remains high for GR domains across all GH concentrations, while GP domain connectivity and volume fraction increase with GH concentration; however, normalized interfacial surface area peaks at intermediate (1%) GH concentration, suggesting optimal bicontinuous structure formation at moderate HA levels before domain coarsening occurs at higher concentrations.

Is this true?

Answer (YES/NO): NO